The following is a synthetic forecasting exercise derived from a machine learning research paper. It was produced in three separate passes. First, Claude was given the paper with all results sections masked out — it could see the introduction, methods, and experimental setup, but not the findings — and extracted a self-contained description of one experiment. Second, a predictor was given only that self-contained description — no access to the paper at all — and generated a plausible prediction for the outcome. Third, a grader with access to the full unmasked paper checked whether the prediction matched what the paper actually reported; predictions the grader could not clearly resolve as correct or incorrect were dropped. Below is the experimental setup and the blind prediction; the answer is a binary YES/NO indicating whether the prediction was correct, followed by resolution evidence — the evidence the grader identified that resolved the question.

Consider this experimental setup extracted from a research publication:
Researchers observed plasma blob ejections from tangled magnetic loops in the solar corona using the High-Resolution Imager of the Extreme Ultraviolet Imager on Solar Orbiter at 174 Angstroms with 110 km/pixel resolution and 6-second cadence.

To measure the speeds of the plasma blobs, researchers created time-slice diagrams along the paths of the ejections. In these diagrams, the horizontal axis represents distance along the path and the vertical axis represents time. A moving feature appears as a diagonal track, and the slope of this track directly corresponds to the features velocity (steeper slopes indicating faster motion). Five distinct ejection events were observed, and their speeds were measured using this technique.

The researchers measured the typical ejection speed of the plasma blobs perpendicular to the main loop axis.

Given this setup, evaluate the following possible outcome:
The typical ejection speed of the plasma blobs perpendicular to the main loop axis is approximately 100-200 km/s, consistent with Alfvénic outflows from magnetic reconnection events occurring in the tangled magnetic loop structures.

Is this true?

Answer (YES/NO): NO